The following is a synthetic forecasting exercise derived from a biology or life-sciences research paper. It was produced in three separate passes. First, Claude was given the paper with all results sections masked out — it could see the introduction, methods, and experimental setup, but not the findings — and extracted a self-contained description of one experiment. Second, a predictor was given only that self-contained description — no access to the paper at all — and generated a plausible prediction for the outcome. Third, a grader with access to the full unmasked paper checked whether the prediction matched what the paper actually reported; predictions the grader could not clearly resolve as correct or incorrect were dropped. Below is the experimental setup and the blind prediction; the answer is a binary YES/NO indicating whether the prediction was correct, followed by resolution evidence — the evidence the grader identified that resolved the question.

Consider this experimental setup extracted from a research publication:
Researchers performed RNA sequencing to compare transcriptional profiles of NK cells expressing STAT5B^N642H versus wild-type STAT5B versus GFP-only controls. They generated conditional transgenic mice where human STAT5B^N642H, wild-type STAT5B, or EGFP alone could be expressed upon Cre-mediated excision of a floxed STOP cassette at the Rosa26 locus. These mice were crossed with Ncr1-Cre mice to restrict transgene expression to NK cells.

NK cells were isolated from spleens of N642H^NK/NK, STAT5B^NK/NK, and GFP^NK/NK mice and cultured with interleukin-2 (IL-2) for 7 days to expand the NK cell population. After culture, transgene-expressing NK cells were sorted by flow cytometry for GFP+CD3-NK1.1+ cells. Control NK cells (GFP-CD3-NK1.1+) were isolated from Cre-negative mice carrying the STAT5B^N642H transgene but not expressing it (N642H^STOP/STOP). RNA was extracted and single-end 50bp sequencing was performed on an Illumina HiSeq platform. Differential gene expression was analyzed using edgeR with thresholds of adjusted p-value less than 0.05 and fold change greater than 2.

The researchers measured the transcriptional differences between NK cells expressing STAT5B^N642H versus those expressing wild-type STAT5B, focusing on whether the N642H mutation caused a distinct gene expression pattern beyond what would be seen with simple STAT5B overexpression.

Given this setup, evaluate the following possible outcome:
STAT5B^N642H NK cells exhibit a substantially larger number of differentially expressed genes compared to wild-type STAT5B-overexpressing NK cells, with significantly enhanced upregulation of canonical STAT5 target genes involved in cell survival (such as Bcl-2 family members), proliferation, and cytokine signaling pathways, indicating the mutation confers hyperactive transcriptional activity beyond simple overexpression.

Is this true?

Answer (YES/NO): YES